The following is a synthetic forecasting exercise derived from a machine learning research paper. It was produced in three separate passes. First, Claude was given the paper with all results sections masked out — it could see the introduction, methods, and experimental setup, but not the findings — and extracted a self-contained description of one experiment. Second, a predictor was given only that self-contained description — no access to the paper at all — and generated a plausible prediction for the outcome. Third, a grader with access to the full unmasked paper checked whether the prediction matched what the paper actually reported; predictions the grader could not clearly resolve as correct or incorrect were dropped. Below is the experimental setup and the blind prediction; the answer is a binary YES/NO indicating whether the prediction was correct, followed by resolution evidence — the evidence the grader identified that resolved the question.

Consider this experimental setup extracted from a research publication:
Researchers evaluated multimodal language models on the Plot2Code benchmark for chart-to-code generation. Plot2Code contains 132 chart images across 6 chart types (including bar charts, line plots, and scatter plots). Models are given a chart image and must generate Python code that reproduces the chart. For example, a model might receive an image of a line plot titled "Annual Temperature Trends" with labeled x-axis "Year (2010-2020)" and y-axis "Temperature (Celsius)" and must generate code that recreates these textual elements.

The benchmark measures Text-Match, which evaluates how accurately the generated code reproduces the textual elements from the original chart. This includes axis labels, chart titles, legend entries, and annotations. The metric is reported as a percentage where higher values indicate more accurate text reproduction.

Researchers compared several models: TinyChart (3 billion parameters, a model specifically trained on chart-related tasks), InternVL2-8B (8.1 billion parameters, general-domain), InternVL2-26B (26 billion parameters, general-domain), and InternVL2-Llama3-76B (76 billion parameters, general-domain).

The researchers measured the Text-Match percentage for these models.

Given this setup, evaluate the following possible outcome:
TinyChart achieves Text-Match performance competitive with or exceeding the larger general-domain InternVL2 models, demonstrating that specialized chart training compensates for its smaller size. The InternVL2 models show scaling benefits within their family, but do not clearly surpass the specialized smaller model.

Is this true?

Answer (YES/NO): NO